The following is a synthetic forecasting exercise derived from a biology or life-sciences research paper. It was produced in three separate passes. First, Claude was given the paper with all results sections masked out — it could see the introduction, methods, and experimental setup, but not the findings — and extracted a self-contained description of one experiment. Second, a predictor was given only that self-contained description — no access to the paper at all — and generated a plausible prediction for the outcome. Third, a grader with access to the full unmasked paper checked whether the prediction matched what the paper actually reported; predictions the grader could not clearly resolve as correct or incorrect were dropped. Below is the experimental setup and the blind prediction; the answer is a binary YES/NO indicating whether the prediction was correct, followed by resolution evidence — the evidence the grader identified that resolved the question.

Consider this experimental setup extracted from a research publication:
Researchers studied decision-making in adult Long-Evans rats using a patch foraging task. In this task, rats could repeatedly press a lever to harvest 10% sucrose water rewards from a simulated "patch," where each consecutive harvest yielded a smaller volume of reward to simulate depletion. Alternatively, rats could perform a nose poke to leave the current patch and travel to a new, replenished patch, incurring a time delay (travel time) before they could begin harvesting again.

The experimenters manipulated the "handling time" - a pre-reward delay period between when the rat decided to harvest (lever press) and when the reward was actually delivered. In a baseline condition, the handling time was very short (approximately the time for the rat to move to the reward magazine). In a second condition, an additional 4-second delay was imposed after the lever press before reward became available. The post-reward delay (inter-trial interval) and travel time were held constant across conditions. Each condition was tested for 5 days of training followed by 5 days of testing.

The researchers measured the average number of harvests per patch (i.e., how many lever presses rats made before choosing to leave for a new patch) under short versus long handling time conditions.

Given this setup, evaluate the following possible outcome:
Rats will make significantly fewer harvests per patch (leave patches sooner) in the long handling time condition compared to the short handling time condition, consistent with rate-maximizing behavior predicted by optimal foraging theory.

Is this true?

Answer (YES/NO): NO